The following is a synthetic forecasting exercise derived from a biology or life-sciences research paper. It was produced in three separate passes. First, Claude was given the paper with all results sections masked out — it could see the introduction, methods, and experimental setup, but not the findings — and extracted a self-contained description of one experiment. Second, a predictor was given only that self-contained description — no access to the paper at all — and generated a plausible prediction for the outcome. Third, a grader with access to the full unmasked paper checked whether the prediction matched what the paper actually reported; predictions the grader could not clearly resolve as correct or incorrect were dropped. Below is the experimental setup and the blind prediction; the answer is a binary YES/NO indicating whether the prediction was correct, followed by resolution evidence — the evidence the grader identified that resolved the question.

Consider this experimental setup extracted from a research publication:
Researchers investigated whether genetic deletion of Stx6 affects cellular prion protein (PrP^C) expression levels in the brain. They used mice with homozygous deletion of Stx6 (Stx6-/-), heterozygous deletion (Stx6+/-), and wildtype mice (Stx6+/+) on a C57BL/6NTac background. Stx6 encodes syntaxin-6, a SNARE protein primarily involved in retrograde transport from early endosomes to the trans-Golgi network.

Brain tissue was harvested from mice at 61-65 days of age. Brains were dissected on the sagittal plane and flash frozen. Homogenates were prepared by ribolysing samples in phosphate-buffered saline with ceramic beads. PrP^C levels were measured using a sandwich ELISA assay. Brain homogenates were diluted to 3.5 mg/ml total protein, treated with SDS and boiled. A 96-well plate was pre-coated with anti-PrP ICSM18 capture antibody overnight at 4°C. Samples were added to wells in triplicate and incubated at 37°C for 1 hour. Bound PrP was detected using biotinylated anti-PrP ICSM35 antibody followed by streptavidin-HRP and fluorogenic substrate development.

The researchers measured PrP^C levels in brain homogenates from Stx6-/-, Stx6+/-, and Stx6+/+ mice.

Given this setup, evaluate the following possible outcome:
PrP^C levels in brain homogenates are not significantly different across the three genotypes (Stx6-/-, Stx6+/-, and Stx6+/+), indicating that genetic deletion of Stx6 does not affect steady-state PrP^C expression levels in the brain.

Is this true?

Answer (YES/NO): YES